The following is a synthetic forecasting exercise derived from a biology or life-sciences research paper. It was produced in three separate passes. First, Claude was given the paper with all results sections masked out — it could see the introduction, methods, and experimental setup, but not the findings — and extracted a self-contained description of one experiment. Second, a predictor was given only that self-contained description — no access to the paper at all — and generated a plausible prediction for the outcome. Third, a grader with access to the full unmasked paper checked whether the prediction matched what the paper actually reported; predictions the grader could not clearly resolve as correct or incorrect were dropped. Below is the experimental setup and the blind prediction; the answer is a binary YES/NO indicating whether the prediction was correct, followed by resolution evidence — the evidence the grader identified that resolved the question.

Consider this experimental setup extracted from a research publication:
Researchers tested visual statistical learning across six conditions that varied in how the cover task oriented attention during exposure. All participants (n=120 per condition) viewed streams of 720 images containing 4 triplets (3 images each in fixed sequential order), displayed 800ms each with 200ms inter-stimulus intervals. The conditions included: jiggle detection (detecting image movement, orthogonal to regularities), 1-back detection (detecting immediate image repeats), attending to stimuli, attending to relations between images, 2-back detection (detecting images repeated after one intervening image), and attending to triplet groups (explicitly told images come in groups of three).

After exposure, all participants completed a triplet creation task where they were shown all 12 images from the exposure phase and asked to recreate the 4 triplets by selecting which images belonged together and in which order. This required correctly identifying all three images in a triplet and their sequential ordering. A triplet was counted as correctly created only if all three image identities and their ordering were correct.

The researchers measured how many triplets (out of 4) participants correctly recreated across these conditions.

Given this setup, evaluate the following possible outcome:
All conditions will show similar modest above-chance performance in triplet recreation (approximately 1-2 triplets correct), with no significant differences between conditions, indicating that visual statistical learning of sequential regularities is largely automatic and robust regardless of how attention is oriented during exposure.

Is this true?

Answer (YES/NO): NO